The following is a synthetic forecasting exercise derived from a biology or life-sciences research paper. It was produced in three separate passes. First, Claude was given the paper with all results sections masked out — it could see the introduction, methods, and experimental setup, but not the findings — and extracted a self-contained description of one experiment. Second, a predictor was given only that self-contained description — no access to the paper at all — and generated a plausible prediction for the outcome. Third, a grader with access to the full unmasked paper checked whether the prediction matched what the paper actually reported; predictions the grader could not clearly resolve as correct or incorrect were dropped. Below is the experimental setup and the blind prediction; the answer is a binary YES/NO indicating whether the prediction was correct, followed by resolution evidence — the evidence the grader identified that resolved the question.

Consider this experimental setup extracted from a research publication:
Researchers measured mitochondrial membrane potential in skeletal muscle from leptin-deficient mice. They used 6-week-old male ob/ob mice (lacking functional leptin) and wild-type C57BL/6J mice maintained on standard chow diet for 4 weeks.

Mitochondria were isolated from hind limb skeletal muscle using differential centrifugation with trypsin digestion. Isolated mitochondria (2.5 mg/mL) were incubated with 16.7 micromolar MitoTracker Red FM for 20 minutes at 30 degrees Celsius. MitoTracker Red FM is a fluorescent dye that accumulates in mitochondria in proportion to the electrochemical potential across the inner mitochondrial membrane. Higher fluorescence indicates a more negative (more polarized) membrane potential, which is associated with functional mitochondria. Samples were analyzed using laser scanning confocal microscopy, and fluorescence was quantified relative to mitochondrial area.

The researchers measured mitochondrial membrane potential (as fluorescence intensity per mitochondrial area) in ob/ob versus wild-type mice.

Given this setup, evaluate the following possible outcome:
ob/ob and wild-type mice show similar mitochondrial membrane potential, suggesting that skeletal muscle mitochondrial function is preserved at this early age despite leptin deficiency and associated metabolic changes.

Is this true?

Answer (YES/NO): YES